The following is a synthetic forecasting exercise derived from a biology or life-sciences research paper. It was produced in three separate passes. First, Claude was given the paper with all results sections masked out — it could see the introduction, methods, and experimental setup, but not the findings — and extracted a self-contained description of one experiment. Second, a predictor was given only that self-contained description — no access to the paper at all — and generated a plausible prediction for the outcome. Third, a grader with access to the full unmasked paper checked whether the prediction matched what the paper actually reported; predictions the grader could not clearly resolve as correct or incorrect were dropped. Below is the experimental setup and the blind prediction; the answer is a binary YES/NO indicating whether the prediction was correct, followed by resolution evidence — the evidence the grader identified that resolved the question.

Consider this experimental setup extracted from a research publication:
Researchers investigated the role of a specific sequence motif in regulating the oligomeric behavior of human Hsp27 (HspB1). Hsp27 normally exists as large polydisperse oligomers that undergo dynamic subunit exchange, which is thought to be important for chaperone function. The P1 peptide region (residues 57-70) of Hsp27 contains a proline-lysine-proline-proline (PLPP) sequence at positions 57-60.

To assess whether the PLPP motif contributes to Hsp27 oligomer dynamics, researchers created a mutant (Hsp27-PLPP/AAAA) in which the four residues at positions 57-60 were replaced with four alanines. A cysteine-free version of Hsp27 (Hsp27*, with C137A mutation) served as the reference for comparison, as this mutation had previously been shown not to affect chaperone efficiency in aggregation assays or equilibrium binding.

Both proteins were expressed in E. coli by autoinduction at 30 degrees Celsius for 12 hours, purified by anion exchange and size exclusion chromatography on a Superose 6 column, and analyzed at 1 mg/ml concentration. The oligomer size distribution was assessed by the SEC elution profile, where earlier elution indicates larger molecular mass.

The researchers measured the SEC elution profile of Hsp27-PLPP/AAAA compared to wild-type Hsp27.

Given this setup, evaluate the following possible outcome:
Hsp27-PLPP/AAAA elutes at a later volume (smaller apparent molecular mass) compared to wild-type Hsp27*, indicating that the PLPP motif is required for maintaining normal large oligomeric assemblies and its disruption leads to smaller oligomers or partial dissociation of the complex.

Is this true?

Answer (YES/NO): NO